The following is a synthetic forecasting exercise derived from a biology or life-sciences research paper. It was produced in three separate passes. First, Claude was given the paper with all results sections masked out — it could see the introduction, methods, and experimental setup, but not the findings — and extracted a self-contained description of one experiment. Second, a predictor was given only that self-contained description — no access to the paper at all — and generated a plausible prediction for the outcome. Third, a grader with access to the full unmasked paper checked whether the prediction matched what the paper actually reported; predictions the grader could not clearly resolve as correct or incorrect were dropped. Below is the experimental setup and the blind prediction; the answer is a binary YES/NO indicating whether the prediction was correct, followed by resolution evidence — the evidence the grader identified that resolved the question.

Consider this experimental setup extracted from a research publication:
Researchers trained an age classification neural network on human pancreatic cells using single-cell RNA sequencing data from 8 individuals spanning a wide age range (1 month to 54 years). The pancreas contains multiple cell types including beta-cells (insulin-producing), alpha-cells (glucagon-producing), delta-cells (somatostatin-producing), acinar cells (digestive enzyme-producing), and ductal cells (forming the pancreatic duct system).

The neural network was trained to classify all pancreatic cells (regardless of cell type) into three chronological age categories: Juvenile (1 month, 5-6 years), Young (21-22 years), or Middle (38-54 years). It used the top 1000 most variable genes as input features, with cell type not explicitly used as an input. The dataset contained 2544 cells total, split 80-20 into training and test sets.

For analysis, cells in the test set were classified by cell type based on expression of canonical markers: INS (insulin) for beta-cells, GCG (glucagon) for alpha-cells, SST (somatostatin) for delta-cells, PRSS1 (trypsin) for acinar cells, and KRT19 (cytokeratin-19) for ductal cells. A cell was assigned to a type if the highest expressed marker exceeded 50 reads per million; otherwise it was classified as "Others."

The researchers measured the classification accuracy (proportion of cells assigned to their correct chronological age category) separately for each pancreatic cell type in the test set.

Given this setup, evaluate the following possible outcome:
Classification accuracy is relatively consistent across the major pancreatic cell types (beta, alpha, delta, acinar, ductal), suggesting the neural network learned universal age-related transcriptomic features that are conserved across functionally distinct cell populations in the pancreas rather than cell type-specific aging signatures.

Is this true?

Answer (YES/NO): YES